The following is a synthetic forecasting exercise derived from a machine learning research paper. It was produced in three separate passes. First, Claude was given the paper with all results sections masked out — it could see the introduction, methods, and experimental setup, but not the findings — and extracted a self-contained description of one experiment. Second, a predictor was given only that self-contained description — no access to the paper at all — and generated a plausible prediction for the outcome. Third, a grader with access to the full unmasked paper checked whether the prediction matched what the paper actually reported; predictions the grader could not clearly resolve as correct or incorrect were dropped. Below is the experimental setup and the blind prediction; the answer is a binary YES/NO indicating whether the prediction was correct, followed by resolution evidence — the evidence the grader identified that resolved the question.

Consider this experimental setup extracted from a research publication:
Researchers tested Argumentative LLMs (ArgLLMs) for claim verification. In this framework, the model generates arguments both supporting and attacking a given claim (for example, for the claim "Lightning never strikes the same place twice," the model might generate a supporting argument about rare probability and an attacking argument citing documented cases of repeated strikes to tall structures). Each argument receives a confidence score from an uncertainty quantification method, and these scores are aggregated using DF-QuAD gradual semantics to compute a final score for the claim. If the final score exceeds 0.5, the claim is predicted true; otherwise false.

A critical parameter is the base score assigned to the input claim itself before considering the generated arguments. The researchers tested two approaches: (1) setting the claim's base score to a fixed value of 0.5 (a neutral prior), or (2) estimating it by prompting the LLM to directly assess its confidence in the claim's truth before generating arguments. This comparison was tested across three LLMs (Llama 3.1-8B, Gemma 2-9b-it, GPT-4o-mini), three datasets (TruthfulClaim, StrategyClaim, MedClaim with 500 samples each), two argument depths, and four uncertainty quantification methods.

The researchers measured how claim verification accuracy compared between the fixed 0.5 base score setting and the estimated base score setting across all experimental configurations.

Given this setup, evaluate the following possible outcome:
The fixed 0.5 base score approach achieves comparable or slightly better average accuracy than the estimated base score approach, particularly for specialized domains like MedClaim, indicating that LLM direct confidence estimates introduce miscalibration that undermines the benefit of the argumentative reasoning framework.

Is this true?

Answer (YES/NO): NO